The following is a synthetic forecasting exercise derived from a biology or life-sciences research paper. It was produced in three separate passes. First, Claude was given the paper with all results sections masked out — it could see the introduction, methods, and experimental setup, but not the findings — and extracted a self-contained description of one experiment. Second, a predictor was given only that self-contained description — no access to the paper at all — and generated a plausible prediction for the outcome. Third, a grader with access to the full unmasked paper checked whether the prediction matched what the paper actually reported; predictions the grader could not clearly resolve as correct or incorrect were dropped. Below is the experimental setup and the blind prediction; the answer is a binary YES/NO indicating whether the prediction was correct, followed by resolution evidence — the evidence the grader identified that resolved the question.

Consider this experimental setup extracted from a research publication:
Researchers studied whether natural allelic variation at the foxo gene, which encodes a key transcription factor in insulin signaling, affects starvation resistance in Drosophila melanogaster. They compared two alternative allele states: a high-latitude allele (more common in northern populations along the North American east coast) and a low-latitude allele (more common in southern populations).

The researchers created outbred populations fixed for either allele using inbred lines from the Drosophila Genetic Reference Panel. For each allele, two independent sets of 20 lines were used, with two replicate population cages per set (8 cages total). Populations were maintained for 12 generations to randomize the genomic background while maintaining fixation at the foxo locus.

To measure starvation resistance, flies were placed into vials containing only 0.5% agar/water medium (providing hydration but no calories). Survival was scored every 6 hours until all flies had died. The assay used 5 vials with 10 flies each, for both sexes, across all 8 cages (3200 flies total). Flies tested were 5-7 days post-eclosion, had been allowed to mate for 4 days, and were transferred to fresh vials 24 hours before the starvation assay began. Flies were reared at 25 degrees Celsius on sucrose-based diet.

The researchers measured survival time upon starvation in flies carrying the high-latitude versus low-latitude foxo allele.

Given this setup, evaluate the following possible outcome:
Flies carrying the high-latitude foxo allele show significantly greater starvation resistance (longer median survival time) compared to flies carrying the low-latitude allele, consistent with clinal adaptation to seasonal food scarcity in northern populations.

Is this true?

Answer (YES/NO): NO